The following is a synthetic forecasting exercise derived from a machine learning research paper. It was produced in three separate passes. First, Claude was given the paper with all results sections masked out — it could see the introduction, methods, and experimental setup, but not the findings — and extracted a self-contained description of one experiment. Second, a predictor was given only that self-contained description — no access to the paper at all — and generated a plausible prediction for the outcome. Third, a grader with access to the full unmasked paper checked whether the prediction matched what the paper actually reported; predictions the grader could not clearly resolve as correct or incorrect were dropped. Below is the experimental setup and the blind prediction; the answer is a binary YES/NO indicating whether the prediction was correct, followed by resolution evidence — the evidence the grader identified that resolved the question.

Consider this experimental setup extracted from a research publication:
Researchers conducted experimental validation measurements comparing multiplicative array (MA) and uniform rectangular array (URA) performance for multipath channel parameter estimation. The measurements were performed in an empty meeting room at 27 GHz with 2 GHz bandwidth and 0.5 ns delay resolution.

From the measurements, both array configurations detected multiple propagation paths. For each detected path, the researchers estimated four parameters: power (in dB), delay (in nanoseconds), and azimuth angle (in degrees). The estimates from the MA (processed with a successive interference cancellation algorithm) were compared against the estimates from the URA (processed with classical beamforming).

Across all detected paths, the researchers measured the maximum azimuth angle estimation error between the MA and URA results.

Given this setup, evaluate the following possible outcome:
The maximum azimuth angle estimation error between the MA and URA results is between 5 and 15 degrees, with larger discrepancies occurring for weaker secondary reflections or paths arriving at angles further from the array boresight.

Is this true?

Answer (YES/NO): NO